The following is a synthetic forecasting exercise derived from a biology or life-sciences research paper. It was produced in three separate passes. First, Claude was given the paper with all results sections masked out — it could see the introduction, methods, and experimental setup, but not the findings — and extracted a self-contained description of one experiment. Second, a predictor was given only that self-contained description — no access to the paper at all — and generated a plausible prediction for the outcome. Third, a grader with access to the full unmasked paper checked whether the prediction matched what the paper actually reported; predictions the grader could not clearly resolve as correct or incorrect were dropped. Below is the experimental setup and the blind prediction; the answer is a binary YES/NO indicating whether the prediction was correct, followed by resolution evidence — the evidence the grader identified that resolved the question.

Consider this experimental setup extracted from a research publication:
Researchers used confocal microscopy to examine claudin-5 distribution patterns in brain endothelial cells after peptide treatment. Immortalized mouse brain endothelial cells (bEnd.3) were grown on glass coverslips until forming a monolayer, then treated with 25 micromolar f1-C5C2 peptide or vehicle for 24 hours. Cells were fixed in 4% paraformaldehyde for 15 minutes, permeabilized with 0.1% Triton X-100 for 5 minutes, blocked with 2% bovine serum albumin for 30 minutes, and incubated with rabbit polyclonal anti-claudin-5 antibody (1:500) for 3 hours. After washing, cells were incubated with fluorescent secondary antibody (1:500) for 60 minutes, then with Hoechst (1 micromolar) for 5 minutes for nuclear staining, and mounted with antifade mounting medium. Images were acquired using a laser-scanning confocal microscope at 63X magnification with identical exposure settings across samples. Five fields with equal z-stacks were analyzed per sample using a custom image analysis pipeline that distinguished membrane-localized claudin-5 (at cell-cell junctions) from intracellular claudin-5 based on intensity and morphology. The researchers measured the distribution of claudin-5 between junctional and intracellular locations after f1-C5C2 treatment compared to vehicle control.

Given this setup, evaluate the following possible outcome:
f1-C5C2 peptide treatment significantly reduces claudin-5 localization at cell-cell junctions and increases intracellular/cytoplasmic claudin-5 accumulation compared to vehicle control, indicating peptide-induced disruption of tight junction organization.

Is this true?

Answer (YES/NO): YES